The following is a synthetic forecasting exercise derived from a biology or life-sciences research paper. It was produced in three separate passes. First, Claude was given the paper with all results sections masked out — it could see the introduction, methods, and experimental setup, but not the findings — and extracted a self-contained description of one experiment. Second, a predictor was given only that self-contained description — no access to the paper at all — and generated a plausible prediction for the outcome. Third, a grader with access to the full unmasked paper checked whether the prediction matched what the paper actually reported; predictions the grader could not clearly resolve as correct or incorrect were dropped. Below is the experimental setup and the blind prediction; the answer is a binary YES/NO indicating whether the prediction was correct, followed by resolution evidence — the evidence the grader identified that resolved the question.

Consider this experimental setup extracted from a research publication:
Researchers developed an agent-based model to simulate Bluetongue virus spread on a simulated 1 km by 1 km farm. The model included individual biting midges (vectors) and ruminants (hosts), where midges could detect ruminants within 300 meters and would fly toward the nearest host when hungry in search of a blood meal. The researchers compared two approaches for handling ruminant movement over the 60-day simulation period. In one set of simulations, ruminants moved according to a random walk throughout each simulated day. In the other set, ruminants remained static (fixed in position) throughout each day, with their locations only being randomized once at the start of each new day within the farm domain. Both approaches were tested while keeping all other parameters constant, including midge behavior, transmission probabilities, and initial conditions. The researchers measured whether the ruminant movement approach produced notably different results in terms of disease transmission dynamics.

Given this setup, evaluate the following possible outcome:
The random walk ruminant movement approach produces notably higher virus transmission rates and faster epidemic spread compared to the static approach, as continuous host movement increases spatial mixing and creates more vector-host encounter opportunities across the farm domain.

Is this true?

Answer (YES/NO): NO